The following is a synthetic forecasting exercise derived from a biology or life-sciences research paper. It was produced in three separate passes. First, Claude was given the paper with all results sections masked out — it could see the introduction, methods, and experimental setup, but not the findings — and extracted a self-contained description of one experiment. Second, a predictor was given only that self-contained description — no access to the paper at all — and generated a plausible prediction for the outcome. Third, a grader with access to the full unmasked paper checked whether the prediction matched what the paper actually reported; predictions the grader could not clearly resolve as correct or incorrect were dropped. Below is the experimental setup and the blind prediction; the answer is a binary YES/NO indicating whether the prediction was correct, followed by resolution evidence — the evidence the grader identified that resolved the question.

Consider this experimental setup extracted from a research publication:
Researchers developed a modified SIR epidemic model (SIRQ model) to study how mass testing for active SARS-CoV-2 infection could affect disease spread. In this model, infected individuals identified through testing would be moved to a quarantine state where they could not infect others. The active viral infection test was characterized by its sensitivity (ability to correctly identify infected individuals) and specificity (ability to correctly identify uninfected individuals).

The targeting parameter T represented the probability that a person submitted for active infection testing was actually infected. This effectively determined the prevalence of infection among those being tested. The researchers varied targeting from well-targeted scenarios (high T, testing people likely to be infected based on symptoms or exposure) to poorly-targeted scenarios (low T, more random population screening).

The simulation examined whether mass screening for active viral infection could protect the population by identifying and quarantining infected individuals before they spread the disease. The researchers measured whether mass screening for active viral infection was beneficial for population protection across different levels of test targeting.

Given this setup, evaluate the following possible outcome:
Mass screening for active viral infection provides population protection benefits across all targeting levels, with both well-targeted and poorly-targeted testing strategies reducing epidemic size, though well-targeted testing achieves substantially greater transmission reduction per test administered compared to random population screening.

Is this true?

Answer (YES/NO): NO